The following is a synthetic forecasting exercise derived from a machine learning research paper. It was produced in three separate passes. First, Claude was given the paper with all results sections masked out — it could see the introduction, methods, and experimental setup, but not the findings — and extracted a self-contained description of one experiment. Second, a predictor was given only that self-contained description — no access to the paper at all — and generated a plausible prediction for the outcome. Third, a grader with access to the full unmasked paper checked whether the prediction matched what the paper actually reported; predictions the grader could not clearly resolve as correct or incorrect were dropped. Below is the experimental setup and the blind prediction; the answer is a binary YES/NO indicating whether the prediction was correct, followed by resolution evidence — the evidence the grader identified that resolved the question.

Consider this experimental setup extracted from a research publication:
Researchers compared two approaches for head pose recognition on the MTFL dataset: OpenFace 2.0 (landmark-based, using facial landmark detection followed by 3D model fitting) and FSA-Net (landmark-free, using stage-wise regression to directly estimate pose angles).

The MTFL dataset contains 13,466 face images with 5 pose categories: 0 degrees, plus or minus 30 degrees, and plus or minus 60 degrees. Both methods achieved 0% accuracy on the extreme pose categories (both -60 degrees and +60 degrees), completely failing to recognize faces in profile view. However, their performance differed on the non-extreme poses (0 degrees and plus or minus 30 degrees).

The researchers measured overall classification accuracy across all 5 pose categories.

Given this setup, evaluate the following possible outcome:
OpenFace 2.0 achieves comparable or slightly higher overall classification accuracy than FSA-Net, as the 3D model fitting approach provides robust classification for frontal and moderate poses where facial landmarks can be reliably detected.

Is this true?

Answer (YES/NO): NO